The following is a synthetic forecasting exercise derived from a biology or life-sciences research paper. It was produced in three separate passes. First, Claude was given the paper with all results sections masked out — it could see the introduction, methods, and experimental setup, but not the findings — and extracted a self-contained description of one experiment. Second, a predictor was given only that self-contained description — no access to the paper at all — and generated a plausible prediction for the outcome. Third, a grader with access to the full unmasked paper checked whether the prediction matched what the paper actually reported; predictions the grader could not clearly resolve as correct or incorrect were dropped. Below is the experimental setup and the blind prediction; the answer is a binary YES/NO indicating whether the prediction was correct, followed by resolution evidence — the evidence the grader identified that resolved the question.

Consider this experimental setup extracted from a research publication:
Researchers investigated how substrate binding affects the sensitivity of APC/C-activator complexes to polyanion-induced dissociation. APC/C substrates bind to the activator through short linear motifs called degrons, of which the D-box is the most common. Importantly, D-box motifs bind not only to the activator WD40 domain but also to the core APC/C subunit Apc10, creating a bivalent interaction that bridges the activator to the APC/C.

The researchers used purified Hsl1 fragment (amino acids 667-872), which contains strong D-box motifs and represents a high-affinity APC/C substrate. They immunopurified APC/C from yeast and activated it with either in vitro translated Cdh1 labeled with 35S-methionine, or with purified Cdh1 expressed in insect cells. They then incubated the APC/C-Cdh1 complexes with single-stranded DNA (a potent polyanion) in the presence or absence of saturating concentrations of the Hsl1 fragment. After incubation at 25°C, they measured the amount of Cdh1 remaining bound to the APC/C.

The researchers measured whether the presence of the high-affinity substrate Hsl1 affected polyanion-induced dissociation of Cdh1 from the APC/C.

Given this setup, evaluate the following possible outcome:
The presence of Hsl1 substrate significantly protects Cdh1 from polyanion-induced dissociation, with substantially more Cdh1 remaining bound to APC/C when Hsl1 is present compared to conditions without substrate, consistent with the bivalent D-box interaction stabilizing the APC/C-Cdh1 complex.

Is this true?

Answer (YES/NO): YES